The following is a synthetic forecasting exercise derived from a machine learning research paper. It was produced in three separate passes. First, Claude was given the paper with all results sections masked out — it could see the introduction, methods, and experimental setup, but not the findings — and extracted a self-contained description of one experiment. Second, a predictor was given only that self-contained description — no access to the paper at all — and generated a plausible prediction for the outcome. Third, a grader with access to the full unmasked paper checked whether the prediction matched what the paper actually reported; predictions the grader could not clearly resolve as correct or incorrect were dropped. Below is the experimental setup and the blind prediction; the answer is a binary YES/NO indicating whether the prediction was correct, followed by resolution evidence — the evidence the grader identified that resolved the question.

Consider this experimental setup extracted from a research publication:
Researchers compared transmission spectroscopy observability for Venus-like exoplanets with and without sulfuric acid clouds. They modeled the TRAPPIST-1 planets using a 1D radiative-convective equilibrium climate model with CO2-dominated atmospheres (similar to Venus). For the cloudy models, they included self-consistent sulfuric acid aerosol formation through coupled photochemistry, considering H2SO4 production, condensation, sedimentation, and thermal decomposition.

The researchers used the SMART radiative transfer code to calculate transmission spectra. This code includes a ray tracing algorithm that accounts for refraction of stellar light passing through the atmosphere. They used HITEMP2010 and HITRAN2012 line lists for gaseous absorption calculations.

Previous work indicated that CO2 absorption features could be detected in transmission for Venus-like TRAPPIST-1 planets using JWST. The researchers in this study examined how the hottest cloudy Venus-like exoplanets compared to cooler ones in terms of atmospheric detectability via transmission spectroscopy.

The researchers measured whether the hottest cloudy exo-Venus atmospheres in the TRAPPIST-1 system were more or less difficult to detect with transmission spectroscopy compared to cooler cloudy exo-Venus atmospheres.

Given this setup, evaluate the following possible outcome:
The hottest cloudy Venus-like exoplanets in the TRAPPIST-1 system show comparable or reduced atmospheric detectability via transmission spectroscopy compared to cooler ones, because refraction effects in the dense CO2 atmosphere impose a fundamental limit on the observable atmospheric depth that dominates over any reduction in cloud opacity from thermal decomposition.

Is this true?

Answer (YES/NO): NO